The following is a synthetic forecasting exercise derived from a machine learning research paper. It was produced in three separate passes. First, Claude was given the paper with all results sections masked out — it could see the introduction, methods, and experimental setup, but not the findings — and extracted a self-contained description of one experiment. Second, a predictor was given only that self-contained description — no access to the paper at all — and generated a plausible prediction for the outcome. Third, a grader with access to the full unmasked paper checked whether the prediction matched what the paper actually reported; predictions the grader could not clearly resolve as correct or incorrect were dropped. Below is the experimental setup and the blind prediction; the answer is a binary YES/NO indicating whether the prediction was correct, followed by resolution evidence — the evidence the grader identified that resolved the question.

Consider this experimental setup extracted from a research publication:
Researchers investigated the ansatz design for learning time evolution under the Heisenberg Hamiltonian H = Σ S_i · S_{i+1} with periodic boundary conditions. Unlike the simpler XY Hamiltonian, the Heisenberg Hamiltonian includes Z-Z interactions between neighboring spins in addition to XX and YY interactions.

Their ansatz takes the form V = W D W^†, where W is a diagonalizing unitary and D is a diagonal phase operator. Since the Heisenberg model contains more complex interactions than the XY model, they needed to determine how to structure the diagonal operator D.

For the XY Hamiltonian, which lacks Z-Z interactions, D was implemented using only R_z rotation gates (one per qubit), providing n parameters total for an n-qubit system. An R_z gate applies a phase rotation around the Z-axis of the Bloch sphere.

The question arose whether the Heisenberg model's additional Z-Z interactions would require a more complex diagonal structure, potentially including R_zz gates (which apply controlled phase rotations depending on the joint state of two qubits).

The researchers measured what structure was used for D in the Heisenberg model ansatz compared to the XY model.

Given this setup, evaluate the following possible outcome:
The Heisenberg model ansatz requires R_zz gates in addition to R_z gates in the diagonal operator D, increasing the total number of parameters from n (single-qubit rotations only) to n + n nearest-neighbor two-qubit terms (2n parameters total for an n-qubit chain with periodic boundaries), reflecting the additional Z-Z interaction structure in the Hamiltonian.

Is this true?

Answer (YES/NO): NO